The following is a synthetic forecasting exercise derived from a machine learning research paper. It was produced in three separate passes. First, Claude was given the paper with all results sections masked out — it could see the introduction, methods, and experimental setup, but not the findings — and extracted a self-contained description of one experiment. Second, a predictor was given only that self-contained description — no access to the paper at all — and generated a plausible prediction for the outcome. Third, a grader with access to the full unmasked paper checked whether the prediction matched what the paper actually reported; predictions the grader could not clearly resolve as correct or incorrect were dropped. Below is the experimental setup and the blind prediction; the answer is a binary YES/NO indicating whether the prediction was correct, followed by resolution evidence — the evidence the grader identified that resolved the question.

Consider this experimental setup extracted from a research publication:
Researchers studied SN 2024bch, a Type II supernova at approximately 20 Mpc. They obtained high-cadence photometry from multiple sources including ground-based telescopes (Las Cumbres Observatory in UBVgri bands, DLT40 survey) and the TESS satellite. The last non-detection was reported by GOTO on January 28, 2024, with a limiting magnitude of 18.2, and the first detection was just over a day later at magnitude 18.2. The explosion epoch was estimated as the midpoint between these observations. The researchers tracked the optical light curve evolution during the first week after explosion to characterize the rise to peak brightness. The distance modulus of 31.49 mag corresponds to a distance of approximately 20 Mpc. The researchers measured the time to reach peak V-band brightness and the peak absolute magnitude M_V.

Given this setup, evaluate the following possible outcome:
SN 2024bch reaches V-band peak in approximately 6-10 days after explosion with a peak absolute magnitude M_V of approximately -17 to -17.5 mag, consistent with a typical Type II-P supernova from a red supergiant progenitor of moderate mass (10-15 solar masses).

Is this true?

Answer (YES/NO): NO